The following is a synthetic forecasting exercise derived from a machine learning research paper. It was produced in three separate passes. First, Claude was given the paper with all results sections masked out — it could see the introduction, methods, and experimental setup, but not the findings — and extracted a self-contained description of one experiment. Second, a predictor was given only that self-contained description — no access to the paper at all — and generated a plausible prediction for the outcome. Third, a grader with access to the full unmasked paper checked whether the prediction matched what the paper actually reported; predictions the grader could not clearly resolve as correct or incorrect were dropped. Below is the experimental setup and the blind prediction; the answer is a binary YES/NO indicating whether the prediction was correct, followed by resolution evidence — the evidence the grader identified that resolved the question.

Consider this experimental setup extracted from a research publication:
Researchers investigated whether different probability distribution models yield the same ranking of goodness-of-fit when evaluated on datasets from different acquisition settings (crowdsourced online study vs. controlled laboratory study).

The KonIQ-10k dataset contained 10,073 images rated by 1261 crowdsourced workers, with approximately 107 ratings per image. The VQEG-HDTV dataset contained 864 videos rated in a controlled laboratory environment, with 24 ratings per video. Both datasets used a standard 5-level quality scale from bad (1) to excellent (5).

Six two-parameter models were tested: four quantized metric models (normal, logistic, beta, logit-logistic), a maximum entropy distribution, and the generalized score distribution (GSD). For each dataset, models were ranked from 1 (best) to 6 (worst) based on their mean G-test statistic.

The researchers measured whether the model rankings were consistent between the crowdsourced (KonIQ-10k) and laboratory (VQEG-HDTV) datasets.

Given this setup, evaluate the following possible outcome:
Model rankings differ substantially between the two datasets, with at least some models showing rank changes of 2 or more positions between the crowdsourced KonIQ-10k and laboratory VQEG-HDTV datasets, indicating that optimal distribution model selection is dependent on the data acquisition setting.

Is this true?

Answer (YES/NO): YES